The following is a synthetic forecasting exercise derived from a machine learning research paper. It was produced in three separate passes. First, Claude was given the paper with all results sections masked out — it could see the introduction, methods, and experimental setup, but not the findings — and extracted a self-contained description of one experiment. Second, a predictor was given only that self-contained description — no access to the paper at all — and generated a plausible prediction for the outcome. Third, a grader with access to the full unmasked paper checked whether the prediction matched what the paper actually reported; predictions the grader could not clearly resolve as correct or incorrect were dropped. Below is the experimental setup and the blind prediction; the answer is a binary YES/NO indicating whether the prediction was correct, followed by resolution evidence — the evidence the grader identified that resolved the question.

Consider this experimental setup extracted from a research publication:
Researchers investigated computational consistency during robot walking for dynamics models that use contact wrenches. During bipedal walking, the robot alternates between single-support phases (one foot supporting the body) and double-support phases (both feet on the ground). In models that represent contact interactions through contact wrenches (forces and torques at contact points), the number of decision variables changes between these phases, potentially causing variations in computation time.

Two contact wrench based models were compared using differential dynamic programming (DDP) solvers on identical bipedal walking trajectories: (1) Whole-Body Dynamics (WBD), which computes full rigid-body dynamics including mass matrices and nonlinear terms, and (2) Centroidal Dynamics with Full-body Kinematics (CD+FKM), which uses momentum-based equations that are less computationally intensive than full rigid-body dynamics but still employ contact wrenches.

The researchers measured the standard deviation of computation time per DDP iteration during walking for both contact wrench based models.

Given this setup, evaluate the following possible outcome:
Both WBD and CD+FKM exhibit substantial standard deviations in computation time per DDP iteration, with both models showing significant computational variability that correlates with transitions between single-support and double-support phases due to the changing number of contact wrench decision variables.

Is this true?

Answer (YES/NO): YES